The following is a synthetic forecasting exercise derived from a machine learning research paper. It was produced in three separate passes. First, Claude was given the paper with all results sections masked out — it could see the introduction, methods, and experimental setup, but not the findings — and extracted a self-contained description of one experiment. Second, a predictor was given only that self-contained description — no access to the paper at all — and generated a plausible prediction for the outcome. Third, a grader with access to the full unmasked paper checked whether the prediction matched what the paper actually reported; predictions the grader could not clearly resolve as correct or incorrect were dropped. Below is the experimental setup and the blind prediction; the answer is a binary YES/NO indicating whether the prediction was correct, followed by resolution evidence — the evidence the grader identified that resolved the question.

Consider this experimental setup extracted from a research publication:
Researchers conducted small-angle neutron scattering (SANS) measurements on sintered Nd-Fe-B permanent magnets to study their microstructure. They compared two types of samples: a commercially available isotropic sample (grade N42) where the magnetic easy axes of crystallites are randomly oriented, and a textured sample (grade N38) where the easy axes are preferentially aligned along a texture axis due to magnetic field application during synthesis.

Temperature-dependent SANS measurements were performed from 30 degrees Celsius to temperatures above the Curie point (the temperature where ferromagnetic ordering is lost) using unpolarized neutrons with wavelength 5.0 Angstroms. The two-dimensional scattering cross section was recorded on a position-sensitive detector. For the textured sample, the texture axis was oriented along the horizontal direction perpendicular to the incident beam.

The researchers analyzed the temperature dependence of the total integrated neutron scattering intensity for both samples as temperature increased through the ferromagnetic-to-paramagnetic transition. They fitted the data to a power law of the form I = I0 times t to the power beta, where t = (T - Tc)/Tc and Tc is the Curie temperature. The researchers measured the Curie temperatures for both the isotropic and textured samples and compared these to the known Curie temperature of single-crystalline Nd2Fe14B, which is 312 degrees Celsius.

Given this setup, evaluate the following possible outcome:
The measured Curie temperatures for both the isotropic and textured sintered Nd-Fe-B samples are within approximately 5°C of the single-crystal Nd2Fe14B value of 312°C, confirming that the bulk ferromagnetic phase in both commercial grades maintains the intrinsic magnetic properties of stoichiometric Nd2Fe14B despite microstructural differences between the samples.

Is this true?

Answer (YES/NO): NO